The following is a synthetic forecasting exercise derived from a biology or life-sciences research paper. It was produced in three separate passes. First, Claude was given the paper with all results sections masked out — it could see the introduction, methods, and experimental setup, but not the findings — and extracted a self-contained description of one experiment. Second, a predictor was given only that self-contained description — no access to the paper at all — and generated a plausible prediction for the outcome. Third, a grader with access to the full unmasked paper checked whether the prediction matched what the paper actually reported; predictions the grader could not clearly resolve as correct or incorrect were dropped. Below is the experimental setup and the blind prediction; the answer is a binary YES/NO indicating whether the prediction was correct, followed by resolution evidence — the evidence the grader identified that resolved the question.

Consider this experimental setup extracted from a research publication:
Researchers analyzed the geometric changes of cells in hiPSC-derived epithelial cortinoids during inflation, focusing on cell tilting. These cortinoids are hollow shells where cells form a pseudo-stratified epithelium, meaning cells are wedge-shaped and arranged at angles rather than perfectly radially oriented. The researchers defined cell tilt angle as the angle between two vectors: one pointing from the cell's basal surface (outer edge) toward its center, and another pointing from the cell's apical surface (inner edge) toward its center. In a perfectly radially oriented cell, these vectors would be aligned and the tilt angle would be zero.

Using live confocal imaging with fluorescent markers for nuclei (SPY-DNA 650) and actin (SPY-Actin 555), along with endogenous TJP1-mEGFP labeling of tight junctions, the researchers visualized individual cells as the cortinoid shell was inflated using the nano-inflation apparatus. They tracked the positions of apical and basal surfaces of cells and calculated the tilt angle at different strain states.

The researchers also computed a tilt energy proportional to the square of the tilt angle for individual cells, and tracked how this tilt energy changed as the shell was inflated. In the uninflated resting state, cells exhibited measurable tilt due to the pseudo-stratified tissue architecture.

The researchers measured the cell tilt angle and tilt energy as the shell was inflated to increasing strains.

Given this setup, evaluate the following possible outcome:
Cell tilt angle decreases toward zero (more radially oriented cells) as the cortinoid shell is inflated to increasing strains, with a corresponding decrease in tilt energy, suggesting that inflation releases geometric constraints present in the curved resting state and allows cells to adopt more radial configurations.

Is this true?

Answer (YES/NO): NO